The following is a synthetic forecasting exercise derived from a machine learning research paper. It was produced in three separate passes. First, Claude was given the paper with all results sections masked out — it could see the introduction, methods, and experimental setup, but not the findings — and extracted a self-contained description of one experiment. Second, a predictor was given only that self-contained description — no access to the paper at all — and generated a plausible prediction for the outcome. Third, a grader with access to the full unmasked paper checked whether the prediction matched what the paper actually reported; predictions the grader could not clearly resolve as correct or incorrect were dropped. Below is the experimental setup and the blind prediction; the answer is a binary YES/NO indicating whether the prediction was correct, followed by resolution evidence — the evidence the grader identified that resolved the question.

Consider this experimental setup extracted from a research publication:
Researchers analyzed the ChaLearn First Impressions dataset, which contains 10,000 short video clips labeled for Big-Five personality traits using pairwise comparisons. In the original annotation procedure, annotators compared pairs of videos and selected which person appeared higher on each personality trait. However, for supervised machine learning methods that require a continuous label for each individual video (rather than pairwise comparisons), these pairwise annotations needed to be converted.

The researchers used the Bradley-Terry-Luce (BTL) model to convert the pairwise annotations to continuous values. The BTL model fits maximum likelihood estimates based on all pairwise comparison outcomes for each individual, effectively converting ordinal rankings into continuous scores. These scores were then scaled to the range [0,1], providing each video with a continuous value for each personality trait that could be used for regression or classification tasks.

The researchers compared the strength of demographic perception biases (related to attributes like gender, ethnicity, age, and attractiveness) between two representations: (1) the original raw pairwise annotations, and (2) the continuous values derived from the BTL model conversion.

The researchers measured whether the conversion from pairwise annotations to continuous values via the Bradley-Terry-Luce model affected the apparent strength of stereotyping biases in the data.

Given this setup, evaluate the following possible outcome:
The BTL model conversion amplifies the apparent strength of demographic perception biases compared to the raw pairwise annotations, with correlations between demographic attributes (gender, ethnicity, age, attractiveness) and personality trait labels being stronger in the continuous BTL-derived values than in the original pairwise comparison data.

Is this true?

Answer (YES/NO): YES